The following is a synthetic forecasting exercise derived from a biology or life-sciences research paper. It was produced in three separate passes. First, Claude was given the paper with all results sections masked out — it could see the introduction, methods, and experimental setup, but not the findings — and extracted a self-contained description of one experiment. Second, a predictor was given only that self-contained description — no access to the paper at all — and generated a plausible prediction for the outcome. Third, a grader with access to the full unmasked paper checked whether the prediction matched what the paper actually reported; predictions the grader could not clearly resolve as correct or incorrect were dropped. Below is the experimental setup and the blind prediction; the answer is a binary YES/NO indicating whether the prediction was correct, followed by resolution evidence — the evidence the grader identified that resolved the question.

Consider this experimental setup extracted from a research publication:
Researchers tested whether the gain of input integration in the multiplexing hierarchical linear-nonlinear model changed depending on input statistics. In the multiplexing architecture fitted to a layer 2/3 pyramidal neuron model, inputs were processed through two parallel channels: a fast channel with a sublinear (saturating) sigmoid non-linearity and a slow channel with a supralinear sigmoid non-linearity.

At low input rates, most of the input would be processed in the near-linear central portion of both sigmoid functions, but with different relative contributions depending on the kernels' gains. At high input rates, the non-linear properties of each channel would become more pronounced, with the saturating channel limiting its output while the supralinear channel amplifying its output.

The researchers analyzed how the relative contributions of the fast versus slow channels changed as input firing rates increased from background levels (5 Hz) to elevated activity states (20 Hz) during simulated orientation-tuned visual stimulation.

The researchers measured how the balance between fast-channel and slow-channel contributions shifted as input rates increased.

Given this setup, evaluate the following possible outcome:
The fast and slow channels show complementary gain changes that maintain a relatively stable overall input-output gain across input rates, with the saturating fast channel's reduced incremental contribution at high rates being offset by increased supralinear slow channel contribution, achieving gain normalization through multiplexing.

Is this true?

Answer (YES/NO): NO